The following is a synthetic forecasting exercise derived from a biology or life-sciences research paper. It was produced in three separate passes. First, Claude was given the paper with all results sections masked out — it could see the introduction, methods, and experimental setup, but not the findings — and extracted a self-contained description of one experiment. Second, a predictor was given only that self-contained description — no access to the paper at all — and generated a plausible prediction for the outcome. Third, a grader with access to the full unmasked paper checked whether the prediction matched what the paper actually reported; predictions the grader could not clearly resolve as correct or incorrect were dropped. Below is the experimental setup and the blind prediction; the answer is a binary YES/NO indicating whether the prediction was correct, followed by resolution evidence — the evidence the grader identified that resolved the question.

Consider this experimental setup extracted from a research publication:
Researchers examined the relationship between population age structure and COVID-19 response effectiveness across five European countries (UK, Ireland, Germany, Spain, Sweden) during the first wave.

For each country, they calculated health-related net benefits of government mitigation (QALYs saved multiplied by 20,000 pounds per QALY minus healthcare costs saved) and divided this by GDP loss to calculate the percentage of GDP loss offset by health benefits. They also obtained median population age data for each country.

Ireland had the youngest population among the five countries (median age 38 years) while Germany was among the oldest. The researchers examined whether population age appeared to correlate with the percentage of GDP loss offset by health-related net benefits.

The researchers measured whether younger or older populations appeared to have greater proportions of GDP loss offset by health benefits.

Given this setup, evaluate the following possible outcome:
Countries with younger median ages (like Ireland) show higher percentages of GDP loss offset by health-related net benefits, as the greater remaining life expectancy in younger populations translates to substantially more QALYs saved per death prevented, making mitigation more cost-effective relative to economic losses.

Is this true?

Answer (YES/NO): NO